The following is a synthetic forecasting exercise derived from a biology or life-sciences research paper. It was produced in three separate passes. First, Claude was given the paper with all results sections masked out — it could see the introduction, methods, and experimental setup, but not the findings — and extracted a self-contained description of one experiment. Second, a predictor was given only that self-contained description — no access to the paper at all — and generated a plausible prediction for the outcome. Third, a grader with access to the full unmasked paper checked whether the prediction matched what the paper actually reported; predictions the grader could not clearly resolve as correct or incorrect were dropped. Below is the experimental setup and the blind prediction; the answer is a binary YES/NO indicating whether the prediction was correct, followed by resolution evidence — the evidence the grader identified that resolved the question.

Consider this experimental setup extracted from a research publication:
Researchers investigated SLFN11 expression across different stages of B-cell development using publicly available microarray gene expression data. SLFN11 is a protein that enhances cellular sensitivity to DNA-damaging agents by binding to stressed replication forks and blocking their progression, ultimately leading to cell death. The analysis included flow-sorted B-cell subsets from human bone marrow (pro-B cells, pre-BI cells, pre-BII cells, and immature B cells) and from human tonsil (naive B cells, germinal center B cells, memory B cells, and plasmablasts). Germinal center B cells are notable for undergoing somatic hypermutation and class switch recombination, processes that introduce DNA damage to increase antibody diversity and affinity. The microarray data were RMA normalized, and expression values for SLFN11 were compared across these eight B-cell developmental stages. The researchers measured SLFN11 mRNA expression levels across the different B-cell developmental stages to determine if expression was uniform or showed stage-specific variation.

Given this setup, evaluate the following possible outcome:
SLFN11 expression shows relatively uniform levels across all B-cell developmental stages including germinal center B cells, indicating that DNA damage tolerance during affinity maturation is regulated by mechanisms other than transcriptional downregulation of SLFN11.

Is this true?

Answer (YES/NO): NO